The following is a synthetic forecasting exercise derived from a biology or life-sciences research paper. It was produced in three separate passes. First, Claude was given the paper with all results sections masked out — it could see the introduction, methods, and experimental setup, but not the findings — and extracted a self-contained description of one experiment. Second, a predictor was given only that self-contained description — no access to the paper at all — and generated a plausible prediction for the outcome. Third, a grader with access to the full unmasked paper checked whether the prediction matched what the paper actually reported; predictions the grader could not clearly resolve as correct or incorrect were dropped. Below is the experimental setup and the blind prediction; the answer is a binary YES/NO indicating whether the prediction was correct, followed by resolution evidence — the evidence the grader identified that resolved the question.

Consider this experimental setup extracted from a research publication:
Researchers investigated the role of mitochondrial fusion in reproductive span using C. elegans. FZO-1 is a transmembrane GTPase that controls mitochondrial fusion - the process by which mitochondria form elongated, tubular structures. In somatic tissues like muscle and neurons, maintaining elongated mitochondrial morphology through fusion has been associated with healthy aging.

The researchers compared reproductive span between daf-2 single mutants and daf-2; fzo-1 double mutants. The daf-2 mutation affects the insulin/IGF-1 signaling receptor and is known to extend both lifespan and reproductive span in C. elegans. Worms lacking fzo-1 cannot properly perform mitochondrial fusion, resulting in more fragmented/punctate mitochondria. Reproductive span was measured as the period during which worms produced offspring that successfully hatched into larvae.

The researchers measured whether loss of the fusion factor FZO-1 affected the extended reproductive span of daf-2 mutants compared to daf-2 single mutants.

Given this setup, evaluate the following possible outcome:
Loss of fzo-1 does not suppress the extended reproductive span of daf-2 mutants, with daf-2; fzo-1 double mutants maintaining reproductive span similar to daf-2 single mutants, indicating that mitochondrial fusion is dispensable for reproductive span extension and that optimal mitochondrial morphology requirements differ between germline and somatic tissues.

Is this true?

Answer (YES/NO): YES